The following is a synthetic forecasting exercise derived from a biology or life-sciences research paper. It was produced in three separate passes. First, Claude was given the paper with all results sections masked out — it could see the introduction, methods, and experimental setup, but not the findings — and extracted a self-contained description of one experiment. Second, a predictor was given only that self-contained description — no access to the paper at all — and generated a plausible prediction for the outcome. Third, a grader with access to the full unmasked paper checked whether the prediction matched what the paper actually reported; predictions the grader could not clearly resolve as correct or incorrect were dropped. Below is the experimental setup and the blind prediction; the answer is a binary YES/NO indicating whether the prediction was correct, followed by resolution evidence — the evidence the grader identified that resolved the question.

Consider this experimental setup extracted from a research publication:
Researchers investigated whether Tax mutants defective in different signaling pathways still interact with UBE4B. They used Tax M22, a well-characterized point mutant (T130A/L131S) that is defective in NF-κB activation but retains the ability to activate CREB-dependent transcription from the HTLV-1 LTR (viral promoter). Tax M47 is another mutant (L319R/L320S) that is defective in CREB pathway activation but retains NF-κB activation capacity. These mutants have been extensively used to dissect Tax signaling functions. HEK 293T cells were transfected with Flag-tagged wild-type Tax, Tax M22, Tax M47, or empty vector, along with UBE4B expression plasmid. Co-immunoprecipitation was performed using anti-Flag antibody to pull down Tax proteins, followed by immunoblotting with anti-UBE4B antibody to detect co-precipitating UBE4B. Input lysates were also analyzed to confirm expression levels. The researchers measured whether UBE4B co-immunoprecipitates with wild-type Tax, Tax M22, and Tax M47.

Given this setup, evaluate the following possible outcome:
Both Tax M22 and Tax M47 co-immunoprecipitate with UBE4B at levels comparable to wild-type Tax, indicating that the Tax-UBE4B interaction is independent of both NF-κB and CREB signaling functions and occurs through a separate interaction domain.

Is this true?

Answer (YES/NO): YES